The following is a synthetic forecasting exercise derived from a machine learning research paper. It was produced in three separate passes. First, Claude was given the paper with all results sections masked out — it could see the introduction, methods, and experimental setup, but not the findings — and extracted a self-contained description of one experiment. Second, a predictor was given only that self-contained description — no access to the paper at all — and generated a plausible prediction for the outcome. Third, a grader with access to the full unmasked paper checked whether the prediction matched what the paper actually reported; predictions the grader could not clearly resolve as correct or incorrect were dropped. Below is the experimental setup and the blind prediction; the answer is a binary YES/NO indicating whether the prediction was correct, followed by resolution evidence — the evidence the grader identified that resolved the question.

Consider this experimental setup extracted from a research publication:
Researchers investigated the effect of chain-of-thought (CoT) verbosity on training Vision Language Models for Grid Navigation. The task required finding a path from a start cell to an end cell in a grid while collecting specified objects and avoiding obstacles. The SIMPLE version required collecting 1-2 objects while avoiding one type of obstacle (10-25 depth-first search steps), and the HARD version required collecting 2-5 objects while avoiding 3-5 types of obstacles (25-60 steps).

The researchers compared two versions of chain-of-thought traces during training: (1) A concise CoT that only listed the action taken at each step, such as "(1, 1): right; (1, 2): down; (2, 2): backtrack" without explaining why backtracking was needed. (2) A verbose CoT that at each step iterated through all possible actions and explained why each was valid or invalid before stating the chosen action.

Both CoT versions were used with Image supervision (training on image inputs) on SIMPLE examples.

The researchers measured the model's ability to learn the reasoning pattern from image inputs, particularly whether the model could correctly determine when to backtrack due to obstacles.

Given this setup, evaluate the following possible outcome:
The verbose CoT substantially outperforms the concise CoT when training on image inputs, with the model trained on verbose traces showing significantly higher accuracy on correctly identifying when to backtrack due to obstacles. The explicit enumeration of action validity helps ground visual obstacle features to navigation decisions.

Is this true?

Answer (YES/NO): YES